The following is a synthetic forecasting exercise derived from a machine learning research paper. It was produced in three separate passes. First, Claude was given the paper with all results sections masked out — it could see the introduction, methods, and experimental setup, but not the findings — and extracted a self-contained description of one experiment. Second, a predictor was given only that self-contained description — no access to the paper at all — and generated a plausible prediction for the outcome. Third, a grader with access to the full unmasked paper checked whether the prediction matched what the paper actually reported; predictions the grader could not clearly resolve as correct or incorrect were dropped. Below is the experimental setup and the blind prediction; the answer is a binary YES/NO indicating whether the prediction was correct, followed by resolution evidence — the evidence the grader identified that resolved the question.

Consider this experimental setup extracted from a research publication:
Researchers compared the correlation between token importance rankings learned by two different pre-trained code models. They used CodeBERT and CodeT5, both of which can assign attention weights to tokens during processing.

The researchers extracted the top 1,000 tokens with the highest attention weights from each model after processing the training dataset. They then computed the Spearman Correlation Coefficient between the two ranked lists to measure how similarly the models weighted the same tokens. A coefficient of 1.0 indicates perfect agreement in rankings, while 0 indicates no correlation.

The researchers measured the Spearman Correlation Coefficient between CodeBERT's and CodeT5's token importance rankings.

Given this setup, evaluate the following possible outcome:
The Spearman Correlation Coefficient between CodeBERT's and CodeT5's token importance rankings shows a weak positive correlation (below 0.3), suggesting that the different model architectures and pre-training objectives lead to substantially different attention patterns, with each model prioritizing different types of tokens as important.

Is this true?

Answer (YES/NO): NO